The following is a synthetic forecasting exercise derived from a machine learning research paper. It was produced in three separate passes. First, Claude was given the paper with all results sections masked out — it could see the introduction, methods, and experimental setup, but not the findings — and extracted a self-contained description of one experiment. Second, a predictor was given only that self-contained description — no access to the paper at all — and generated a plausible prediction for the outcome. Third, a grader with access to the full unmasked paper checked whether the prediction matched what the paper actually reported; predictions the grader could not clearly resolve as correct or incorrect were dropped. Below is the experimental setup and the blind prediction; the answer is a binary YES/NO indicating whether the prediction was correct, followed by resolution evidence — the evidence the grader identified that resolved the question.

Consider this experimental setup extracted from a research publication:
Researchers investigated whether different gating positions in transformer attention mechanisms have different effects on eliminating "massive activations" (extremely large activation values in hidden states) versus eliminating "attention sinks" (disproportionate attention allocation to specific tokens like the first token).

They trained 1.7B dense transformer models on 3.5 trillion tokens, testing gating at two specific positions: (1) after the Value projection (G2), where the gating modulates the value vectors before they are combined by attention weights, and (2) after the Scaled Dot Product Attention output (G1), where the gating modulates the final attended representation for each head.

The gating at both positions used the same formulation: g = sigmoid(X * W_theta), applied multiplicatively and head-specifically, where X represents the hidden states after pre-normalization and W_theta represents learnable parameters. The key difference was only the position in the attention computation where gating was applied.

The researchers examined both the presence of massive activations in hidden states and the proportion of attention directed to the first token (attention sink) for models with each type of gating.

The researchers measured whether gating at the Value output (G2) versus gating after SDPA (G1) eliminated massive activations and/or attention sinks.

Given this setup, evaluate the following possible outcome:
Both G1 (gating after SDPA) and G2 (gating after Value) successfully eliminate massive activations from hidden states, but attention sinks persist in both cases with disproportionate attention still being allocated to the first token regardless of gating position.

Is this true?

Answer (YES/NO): NO